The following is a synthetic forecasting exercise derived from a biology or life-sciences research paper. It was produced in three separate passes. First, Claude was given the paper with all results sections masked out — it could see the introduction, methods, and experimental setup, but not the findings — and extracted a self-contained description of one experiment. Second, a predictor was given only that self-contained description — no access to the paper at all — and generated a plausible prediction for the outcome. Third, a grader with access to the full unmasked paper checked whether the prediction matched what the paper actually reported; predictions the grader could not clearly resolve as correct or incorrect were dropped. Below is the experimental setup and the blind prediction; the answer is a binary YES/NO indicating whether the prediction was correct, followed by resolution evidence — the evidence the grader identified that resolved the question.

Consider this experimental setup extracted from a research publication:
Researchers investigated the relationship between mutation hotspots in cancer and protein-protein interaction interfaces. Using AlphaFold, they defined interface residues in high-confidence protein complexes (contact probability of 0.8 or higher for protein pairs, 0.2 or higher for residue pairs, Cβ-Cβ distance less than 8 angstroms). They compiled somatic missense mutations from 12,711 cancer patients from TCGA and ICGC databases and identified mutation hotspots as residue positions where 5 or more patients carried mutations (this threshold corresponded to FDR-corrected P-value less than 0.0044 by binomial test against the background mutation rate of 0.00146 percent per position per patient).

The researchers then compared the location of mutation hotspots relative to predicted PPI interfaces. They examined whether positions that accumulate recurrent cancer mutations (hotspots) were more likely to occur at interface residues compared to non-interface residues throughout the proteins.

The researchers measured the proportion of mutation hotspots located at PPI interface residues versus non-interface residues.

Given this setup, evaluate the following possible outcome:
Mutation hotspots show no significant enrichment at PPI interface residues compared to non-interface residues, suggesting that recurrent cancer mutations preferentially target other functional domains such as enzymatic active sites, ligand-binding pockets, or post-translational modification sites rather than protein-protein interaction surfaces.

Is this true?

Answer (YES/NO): NO